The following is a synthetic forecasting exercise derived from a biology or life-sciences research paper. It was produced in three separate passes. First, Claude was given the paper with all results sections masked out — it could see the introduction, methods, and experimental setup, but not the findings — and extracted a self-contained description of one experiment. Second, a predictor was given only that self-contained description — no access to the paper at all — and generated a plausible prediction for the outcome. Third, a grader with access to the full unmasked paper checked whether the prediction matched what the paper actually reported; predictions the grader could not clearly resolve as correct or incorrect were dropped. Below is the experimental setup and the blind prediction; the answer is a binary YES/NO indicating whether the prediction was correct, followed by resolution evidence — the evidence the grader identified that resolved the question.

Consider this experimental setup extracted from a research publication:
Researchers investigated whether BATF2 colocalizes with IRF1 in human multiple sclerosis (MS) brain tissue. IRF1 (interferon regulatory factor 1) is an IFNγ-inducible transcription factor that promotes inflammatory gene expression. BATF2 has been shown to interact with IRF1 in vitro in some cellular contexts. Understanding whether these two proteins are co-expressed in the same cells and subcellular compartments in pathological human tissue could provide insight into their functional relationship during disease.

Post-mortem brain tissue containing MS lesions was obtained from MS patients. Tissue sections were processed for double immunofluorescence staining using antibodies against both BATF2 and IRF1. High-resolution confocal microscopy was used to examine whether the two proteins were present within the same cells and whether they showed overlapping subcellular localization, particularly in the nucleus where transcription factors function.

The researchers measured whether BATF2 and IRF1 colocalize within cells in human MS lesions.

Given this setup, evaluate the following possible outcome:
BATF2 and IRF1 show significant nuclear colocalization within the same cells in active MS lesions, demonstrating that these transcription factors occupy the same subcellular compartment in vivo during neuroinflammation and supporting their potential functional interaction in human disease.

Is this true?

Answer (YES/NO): YES